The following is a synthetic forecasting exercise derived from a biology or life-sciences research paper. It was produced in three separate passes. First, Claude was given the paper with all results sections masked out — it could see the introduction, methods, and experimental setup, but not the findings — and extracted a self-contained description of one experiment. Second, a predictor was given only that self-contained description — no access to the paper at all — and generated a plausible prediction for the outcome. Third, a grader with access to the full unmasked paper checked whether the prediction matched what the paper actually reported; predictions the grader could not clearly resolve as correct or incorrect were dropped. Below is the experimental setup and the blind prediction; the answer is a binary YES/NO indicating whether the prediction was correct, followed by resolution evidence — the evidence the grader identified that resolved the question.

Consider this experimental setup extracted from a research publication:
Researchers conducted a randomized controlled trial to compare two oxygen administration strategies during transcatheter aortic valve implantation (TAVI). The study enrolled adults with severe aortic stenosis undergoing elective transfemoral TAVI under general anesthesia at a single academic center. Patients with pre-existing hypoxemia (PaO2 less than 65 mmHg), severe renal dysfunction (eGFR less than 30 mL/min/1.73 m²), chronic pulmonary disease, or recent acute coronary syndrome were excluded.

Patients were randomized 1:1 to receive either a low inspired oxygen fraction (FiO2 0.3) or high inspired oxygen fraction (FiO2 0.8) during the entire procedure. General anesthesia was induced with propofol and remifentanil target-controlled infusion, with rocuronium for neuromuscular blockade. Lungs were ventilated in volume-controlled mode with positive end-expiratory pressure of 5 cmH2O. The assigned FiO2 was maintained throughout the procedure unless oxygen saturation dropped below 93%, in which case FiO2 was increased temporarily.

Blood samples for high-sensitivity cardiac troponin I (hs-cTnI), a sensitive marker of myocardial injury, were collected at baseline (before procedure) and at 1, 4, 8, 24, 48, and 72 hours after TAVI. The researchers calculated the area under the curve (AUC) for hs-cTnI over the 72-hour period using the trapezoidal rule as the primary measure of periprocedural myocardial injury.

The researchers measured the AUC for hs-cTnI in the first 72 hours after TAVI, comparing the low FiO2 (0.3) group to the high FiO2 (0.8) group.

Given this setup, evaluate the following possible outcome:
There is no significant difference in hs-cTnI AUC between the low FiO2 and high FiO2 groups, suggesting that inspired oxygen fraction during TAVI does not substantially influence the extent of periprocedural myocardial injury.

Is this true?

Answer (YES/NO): YES